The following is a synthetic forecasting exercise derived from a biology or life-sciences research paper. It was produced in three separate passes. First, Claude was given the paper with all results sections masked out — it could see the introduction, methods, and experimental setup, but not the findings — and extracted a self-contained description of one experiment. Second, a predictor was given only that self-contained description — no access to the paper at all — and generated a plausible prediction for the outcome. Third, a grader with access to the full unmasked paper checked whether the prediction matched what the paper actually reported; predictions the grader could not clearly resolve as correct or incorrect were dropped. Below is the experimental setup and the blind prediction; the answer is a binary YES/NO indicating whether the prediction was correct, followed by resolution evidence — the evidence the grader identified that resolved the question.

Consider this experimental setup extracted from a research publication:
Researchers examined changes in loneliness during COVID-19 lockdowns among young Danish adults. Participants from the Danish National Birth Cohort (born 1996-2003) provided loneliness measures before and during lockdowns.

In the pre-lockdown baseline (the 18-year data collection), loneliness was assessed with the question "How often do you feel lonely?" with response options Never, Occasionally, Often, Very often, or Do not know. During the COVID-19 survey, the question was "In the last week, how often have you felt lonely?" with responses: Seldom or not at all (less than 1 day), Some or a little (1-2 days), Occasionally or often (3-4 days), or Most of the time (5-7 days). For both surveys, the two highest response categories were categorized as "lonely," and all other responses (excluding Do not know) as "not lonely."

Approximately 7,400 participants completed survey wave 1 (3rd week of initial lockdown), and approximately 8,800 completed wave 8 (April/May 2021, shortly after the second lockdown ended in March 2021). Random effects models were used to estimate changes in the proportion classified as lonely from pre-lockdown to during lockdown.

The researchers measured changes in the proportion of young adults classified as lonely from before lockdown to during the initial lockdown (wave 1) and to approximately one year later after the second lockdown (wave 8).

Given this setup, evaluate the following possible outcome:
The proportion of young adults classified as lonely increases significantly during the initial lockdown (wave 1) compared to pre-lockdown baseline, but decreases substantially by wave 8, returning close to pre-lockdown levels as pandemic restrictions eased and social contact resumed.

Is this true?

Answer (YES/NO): YES